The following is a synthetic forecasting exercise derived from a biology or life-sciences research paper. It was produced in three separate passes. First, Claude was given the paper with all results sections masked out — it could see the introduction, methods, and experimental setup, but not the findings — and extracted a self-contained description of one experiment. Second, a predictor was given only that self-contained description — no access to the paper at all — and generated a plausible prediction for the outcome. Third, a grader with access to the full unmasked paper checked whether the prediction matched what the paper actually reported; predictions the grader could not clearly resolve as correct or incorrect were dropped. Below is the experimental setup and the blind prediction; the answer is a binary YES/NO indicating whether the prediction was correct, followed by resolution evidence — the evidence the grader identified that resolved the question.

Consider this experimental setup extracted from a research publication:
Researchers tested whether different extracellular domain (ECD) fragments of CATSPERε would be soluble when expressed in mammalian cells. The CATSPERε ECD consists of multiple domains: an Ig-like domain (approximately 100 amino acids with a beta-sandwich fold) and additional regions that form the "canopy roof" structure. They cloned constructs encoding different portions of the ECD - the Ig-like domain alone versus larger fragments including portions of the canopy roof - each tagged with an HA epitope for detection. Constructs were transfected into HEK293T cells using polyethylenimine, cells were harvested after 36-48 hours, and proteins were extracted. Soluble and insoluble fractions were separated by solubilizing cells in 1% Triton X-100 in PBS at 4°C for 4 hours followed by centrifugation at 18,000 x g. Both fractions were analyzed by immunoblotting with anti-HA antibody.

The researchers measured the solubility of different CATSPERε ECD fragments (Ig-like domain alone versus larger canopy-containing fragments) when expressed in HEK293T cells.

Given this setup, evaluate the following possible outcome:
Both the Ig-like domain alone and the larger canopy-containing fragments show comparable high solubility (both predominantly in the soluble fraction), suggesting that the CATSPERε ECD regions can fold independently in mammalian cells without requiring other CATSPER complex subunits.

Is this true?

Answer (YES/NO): NO